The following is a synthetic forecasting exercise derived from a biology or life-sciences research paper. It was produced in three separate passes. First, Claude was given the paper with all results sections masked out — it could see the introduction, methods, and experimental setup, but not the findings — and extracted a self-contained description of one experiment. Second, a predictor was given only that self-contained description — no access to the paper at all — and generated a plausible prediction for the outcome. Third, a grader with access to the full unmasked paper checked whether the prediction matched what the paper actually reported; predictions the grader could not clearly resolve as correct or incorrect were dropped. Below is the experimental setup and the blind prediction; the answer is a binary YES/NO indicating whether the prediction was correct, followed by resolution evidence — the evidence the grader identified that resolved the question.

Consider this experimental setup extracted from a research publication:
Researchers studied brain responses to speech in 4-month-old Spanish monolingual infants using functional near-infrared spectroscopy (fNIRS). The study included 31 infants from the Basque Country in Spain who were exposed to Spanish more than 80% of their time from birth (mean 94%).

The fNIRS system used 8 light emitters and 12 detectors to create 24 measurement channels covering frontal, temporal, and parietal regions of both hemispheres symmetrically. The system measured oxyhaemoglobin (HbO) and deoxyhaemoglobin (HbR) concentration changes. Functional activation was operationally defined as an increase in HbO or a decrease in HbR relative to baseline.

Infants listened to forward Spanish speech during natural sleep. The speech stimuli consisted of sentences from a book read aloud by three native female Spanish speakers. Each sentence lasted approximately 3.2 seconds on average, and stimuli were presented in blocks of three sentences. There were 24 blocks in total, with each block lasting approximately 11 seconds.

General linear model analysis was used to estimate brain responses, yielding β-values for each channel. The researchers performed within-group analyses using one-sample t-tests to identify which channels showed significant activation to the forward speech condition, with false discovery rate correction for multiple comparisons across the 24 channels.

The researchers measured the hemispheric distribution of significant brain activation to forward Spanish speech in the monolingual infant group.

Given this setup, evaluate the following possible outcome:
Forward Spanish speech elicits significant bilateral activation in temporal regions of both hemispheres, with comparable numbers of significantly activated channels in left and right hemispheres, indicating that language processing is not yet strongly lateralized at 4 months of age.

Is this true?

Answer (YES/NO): NO